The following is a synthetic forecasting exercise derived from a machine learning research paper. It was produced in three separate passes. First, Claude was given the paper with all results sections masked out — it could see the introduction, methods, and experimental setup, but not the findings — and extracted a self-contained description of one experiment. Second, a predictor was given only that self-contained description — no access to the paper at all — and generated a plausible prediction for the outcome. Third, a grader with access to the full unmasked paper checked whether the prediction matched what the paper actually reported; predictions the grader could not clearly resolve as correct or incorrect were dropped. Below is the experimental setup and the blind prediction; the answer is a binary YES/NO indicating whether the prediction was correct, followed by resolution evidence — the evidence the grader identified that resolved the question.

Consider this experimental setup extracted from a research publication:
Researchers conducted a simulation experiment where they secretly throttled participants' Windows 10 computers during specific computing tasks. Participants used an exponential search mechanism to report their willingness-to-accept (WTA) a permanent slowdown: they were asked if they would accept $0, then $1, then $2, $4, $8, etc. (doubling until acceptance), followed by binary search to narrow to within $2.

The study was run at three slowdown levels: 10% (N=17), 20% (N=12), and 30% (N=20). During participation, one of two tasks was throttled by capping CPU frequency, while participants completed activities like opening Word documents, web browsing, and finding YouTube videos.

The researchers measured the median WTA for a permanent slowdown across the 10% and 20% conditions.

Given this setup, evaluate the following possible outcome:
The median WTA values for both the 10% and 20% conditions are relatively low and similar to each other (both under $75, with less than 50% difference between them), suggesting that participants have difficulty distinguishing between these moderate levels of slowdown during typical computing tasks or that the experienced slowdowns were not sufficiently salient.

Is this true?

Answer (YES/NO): NO